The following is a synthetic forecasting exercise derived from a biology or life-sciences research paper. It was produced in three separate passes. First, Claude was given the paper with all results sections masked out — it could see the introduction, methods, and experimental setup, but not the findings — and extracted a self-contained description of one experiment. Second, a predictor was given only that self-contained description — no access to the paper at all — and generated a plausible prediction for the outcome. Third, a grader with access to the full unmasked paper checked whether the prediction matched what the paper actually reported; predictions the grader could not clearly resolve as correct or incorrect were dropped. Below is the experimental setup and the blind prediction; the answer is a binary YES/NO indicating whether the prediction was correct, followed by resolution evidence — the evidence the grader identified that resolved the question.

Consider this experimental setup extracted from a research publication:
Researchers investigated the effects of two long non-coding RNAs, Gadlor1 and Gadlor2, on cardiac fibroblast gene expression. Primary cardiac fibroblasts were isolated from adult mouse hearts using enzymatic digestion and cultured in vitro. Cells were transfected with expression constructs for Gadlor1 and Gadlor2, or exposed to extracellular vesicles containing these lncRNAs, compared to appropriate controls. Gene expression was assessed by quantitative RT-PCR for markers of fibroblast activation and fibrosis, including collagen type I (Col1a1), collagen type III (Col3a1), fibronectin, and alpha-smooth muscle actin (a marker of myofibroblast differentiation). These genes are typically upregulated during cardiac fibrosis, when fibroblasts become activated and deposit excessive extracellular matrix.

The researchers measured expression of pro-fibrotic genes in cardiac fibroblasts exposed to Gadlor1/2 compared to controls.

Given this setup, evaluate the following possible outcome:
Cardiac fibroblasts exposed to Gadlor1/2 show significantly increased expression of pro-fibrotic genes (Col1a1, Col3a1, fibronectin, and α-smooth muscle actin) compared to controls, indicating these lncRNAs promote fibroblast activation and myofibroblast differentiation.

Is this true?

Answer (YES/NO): YES